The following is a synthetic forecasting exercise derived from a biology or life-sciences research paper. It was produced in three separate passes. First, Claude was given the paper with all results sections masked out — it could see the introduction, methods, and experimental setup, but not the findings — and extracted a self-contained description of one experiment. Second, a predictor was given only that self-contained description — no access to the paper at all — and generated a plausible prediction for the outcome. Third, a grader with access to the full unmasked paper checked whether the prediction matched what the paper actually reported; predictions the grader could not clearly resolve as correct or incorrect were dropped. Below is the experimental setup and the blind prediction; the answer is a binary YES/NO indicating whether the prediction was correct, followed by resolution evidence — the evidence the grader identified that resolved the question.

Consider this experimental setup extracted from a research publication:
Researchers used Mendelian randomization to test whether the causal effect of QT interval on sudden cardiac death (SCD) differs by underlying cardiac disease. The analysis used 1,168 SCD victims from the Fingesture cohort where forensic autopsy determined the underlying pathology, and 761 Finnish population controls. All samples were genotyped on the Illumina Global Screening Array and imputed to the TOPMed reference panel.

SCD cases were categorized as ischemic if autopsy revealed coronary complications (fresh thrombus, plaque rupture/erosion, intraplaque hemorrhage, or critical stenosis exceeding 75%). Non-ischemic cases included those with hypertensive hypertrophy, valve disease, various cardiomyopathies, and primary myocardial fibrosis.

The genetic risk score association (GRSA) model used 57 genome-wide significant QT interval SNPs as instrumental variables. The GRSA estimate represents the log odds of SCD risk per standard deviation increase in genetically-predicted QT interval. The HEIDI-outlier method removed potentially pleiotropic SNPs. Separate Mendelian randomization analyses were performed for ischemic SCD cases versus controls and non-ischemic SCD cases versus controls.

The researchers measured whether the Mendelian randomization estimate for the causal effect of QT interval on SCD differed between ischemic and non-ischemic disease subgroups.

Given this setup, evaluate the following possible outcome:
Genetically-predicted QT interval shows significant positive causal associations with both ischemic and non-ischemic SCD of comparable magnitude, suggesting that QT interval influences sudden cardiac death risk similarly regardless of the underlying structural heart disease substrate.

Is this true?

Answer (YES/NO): NO